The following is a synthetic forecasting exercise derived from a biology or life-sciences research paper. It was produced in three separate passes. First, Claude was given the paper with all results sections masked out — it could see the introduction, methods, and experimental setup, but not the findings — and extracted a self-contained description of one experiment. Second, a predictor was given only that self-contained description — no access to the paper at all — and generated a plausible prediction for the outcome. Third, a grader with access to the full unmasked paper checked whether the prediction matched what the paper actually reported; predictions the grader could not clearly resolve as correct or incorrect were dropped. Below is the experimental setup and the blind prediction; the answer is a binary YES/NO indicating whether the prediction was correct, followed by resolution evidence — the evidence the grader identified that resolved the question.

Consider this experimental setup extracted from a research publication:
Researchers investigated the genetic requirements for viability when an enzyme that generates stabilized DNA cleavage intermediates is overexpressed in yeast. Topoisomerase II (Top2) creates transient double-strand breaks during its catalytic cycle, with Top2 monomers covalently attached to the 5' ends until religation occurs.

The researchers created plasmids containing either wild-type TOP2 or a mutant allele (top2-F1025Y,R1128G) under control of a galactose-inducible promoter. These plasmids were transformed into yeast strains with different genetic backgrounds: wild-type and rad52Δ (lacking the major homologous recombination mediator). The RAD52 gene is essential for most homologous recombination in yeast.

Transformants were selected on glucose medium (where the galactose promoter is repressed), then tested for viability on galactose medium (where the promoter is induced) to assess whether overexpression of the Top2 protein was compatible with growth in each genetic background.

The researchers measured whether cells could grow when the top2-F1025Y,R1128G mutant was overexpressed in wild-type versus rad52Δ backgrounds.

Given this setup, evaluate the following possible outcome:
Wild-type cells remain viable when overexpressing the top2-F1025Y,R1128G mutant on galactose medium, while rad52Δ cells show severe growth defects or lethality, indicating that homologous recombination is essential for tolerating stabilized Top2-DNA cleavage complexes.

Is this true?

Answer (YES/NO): YES